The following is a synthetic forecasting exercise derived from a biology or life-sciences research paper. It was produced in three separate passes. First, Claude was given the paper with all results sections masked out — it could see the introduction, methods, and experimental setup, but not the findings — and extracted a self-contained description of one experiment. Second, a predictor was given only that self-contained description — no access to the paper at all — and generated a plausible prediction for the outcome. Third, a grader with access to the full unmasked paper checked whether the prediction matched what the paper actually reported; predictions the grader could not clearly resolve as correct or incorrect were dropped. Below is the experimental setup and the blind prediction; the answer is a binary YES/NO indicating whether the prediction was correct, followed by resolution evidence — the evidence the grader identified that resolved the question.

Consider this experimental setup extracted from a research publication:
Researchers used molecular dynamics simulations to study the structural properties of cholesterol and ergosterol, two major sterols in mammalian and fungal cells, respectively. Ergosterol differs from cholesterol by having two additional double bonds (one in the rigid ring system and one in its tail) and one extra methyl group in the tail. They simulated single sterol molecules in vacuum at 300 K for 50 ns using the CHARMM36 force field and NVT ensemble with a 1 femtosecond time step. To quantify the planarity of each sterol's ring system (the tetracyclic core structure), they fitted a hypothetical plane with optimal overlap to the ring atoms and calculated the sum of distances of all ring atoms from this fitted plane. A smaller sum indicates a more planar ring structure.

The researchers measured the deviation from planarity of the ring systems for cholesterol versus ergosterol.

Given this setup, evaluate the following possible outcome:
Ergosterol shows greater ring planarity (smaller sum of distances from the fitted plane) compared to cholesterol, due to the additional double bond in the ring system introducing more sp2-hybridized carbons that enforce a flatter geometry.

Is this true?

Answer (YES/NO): NO